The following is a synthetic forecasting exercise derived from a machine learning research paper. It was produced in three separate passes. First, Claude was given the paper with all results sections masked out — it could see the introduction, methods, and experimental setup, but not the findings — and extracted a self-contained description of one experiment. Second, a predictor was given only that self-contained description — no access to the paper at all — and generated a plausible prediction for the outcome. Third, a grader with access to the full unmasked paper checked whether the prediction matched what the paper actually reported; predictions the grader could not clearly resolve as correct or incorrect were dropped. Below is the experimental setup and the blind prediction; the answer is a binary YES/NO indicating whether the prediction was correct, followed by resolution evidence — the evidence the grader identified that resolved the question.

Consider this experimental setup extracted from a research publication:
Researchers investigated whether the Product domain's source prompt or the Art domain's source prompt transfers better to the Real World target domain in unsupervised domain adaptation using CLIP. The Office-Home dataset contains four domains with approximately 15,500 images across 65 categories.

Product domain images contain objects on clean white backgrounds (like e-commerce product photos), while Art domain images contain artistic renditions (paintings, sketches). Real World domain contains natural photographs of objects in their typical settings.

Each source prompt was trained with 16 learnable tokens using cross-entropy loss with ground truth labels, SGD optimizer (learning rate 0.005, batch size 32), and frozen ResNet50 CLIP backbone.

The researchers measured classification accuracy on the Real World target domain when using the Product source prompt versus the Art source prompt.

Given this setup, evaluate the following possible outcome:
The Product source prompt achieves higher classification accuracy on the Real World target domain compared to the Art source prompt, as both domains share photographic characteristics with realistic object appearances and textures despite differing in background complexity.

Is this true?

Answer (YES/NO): YES